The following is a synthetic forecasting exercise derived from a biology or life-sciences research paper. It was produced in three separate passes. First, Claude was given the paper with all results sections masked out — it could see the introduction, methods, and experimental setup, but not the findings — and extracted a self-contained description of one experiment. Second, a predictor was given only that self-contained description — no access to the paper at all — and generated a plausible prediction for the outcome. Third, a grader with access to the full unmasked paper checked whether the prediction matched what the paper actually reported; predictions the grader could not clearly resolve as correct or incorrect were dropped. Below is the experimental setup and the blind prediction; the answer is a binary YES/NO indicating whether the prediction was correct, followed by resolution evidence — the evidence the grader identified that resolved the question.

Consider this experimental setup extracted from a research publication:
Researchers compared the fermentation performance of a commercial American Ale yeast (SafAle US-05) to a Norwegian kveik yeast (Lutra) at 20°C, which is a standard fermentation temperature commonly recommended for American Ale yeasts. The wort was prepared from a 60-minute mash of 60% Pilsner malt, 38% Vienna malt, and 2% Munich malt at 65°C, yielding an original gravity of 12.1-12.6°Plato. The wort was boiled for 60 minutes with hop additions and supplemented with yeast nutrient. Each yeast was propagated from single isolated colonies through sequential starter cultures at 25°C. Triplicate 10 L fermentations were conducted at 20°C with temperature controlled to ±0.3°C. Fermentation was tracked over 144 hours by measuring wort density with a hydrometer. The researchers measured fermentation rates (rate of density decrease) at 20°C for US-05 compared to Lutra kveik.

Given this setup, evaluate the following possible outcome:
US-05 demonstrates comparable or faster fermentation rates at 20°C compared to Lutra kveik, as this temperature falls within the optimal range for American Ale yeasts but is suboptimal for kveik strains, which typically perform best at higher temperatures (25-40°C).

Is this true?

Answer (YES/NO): NO